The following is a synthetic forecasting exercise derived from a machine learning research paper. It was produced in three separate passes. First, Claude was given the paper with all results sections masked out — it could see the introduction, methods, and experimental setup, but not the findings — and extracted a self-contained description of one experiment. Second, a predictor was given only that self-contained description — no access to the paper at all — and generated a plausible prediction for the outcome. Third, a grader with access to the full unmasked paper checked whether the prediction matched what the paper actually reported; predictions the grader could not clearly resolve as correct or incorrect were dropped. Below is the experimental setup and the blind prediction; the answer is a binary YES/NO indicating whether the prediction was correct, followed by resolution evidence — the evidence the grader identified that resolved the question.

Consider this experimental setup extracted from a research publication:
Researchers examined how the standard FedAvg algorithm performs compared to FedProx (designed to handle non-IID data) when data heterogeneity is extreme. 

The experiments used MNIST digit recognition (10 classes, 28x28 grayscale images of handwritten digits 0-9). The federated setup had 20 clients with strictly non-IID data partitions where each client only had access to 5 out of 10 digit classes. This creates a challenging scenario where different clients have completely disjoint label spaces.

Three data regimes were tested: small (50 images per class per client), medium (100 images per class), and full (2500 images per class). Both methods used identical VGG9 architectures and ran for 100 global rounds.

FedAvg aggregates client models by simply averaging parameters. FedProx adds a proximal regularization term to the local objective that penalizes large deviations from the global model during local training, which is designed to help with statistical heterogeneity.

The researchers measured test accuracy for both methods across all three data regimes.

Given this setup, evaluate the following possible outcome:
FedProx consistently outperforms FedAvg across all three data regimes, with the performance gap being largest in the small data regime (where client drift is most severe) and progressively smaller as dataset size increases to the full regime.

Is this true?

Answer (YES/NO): NO